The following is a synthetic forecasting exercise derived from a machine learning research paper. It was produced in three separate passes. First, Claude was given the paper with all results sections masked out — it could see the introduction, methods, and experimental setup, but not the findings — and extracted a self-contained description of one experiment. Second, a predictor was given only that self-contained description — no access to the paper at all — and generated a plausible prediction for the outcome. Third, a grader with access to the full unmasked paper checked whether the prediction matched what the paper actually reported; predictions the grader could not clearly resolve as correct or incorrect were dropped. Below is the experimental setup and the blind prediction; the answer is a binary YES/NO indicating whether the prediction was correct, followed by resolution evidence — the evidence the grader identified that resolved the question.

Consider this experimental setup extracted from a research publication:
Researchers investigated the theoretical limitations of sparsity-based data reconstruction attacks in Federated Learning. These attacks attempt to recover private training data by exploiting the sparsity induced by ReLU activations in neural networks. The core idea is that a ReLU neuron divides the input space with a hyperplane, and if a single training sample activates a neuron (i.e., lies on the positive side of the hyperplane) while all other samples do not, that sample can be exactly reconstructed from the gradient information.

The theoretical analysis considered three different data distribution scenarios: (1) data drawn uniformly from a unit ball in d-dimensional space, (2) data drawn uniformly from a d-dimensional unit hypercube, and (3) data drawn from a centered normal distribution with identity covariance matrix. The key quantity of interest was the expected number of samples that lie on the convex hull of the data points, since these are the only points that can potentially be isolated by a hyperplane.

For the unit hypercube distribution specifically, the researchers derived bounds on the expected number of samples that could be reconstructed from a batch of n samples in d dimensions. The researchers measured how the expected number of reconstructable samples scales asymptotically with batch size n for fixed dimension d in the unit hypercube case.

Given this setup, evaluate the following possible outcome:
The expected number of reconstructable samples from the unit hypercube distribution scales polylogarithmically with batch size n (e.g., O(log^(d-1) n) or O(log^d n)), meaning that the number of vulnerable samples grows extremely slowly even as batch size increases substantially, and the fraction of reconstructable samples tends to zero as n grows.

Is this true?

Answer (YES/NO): YES